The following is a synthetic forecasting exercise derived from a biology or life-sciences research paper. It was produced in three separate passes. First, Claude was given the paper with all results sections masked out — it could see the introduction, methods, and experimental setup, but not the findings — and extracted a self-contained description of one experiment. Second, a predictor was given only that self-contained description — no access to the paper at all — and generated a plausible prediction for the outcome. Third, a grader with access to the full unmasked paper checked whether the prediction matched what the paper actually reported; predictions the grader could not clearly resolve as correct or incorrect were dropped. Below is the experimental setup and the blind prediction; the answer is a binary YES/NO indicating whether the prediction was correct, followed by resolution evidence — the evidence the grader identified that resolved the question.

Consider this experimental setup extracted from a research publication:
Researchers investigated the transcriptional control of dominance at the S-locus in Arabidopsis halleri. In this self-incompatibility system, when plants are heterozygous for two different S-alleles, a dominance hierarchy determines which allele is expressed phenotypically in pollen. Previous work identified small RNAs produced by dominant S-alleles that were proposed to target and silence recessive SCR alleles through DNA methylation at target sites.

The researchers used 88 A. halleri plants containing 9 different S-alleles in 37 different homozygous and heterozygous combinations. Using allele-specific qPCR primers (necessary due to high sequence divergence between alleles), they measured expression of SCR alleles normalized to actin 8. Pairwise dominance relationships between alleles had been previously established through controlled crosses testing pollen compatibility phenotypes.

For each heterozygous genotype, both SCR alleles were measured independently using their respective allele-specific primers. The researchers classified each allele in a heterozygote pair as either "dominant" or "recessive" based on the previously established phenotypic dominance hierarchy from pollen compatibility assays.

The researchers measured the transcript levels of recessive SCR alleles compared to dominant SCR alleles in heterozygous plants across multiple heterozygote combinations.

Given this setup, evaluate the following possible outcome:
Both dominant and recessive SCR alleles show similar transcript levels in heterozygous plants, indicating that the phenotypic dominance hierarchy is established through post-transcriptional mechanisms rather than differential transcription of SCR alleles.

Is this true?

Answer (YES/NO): NO